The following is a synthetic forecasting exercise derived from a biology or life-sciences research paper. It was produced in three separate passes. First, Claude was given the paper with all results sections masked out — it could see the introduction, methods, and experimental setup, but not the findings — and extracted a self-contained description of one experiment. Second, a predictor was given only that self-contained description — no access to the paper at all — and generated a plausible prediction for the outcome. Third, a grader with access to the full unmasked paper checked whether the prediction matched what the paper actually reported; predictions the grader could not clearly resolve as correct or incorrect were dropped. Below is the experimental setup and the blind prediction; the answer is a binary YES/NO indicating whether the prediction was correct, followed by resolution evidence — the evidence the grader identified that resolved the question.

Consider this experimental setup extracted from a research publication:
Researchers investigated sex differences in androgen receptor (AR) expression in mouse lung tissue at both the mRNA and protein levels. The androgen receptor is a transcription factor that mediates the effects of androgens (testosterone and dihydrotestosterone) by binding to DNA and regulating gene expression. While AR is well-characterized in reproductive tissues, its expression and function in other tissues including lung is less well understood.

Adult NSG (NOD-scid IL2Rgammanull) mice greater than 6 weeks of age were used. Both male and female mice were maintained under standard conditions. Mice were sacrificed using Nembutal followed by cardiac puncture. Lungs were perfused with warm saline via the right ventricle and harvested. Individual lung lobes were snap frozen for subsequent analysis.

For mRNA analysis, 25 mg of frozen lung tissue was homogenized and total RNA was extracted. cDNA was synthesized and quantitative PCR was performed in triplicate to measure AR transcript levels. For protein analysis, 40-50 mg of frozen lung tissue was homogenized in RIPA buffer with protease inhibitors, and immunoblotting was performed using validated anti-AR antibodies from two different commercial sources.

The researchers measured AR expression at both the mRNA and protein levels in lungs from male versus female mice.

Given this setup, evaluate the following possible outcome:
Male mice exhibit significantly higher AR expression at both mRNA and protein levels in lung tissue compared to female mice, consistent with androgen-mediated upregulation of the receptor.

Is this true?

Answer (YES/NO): NO